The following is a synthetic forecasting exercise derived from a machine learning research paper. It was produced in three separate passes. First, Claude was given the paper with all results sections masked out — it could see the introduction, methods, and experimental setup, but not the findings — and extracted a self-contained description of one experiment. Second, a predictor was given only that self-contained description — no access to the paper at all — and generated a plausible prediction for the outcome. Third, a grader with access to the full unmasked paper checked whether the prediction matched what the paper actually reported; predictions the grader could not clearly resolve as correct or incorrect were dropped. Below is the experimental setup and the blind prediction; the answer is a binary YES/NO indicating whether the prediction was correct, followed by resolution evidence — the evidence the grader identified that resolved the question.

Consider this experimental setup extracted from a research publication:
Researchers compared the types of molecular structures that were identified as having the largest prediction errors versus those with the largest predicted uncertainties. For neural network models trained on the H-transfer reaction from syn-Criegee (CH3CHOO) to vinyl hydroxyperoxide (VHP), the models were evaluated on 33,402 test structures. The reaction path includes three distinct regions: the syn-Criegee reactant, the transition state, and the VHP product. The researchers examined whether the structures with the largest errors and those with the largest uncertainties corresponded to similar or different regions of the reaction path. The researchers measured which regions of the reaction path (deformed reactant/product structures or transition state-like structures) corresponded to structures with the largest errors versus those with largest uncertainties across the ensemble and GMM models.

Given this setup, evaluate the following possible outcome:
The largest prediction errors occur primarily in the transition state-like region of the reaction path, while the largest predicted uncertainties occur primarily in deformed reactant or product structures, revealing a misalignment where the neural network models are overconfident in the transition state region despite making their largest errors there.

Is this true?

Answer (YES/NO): NO